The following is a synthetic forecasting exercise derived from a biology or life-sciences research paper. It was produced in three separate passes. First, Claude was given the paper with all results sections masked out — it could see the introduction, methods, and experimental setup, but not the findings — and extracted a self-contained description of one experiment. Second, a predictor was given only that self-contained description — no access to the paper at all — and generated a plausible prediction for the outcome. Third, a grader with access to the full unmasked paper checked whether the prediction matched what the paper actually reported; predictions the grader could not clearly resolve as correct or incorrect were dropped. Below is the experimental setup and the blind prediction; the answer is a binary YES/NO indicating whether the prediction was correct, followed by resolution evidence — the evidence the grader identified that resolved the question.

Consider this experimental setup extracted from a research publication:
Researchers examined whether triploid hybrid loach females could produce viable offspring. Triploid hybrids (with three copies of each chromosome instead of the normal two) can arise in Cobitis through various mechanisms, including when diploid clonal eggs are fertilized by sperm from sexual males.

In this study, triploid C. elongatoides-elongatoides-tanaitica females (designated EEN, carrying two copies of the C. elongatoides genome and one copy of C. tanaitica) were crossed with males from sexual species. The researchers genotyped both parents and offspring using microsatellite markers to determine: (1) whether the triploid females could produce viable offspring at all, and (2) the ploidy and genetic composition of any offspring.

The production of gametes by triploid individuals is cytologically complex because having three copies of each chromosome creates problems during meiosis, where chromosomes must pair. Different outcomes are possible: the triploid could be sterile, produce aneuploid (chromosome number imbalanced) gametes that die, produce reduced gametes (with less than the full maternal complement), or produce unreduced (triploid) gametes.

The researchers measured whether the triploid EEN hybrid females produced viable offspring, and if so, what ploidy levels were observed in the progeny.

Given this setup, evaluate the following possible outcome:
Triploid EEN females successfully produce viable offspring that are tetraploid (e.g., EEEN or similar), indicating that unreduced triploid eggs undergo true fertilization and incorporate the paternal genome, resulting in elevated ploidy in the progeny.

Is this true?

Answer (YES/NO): YES